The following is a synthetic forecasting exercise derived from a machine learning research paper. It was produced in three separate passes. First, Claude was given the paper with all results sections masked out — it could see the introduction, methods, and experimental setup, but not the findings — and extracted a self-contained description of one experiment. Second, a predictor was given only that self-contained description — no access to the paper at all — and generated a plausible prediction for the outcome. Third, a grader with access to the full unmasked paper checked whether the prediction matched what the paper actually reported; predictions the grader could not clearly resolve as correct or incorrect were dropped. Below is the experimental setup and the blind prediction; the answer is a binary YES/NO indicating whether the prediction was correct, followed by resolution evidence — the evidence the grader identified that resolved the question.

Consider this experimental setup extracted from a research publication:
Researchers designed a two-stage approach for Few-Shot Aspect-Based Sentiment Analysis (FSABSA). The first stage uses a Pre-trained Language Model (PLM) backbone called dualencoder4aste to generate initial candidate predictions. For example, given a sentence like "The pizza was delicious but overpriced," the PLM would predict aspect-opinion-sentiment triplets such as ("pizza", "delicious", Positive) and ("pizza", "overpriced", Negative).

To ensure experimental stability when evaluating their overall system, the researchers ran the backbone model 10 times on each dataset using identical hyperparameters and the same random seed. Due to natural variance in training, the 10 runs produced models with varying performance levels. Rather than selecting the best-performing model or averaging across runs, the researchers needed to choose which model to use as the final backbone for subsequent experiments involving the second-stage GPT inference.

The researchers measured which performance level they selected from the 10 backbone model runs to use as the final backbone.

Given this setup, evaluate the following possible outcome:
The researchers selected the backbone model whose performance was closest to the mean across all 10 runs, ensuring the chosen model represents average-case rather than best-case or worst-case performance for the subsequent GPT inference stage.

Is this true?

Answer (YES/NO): NO